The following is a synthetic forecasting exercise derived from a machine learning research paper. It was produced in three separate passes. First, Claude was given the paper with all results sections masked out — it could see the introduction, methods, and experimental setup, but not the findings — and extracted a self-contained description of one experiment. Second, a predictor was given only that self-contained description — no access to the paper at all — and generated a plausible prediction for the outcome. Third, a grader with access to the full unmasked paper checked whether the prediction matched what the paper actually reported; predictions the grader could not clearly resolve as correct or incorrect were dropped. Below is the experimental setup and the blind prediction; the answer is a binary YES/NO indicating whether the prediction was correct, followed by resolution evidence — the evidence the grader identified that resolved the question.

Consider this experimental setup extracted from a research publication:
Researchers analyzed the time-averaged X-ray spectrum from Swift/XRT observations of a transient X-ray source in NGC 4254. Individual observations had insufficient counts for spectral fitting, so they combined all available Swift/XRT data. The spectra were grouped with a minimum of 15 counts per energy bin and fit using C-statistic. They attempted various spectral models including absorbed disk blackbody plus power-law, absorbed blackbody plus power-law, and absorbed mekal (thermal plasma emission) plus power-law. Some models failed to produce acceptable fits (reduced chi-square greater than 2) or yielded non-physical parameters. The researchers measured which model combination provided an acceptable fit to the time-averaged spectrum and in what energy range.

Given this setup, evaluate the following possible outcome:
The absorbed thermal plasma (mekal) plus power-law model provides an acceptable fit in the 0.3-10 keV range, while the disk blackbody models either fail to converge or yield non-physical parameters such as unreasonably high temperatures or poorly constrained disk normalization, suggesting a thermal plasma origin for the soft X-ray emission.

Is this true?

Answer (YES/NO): NO